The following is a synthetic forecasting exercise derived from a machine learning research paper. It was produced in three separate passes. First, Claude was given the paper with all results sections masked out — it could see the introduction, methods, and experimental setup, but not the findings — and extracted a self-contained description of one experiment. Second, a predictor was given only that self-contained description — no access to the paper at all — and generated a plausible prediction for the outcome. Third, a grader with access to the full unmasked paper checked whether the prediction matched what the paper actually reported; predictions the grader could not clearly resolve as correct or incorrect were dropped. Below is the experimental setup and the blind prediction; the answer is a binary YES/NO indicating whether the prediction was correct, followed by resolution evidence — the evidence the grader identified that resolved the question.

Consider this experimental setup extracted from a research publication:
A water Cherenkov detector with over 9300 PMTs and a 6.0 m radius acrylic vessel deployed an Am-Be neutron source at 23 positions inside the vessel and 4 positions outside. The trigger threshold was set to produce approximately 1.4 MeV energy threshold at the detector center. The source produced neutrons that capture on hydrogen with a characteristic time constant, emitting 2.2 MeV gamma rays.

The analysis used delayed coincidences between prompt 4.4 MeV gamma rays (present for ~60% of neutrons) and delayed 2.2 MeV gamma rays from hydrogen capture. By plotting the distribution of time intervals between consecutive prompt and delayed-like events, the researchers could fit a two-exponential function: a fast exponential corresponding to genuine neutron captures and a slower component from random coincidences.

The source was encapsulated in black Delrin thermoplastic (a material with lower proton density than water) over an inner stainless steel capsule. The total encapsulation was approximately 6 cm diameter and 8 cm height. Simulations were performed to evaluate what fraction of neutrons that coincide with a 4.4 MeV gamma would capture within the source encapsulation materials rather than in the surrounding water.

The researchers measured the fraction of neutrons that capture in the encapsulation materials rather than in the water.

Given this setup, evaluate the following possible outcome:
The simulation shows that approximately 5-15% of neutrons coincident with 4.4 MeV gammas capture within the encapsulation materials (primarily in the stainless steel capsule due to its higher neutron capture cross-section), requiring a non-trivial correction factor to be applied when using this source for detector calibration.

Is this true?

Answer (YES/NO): NO